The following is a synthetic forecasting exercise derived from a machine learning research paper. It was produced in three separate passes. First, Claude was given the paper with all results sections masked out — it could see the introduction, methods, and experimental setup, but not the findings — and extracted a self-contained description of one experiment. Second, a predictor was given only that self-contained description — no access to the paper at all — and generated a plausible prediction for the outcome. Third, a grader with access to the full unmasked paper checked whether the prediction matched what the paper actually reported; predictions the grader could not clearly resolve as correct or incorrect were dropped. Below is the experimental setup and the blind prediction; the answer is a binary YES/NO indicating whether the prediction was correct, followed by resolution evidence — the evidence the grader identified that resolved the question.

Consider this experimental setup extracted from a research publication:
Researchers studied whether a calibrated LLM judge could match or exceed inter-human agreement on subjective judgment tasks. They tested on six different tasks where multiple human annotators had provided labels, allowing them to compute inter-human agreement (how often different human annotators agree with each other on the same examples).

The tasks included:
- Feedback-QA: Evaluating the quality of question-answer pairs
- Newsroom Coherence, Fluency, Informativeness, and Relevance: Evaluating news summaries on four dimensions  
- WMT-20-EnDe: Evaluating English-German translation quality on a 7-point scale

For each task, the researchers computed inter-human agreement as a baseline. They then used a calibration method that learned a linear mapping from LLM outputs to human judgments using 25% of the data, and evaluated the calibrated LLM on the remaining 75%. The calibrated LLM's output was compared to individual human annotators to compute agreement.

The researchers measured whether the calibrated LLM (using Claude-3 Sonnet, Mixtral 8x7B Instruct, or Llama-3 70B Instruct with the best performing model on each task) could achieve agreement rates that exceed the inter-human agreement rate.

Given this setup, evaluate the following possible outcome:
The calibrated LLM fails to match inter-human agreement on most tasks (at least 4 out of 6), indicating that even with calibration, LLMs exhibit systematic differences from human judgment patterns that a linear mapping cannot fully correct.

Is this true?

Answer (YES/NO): NO